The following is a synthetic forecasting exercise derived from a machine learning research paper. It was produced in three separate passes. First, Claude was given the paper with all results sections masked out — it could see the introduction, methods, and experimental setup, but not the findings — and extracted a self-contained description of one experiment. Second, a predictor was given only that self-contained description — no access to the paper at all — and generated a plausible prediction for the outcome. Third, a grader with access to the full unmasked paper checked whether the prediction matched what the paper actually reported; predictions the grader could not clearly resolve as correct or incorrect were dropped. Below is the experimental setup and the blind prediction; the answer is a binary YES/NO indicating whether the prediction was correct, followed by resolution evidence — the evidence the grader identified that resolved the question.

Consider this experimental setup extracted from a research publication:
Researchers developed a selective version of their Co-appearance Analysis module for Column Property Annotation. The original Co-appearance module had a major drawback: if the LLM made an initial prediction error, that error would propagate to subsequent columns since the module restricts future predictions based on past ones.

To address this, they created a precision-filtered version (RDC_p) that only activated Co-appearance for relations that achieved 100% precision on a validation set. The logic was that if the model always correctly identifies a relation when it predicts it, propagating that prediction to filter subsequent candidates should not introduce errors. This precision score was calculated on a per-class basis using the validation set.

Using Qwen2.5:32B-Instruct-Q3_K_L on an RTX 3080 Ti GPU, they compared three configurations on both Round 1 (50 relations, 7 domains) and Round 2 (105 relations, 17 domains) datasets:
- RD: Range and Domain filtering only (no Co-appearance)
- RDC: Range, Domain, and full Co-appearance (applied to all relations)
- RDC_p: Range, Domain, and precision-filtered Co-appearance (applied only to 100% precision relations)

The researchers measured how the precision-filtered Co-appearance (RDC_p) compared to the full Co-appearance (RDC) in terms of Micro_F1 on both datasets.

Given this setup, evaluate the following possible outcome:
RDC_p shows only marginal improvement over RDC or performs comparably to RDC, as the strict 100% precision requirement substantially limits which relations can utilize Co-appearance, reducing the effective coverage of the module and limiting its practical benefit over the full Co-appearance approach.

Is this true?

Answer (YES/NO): NO